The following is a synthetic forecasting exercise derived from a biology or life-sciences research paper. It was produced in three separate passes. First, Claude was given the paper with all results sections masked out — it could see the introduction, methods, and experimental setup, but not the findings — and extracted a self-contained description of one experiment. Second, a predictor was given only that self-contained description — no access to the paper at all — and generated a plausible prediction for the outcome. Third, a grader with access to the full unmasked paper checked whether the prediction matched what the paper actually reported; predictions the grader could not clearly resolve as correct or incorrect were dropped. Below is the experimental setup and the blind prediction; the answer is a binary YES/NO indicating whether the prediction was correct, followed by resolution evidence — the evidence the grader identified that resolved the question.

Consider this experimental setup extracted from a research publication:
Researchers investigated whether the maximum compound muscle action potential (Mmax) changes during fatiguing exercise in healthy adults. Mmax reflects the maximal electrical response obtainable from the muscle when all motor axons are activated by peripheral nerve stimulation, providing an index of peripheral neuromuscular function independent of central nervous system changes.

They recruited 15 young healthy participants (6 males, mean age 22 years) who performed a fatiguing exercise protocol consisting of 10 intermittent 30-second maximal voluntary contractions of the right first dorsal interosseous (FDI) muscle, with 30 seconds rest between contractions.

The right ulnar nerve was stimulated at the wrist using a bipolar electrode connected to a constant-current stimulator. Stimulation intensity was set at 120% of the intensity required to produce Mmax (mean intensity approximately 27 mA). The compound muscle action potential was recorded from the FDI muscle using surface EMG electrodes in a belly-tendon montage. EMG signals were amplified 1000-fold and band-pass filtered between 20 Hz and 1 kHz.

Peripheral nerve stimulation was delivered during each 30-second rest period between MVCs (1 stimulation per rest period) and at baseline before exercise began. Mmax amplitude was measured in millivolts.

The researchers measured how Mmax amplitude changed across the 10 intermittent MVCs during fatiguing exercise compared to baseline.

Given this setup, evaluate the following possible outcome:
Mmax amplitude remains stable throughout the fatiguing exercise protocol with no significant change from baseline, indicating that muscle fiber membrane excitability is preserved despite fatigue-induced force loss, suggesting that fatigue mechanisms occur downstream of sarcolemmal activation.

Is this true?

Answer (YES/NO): NO